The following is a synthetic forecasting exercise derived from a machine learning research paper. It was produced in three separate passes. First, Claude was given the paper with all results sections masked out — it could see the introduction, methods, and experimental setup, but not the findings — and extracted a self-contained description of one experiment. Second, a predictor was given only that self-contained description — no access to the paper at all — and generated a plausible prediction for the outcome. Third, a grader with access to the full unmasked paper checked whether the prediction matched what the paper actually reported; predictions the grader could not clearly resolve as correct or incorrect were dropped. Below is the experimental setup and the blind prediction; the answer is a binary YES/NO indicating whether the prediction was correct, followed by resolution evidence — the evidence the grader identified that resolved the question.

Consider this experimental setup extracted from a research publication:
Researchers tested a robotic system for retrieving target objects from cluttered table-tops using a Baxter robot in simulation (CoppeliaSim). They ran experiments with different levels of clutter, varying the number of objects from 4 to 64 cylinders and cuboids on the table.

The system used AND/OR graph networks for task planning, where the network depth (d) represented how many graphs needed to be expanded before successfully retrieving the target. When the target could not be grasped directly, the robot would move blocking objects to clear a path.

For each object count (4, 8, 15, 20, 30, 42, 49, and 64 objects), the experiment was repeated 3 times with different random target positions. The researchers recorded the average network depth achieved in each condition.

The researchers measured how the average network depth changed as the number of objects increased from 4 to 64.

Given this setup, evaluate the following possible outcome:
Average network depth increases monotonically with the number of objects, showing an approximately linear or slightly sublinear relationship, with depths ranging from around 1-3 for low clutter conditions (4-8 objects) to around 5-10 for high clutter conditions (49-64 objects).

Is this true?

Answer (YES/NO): NO